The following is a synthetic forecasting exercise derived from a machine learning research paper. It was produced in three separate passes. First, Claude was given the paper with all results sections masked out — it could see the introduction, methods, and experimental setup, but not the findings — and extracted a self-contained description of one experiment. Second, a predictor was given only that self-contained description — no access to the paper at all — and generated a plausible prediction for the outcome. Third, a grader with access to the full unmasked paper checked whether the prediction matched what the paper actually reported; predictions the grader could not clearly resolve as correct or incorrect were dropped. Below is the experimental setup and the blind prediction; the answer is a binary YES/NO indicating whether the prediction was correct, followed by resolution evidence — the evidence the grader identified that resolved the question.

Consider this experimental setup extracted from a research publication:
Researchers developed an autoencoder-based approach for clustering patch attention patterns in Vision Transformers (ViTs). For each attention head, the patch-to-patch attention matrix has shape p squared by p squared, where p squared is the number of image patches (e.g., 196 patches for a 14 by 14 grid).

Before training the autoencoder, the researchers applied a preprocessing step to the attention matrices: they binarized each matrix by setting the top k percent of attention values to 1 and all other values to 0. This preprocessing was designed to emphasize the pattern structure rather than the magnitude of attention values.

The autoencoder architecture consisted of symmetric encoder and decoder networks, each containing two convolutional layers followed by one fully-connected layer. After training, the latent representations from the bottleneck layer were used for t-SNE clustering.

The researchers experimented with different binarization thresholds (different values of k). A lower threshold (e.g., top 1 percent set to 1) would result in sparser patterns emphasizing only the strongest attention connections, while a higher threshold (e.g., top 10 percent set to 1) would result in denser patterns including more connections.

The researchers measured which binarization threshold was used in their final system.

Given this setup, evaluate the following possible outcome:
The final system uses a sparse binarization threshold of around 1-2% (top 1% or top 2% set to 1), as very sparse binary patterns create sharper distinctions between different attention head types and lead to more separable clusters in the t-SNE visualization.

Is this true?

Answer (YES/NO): YES